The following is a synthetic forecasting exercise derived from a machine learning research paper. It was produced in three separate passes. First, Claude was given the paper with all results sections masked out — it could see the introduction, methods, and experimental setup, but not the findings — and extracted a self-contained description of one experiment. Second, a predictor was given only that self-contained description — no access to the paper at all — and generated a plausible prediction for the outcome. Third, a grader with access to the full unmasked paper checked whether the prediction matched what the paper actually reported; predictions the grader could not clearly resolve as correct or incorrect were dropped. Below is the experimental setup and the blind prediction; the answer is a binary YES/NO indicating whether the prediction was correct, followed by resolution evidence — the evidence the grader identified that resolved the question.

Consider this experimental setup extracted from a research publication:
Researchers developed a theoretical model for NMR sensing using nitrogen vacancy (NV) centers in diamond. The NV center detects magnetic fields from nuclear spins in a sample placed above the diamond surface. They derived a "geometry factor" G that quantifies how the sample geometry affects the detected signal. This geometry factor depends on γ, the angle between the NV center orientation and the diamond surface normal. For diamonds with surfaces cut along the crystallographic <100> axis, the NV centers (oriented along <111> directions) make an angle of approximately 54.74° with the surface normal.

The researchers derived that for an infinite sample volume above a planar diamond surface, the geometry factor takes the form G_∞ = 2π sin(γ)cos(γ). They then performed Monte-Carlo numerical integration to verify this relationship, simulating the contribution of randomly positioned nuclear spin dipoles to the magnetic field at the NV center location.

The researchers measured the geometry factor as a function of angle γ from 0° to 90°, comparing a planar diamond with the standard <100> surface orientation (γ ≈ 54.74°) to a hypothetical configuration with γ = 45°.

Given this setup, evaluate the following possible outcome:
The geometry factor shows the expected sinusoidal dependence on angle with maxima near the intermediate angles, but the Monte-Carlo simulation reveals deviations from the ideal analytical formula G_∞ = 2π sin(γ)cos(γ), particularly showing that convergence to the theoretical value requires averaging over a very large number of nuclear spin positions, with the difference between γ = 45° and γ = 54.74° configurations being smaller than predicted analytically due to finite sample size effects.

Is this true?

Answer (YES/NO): NO